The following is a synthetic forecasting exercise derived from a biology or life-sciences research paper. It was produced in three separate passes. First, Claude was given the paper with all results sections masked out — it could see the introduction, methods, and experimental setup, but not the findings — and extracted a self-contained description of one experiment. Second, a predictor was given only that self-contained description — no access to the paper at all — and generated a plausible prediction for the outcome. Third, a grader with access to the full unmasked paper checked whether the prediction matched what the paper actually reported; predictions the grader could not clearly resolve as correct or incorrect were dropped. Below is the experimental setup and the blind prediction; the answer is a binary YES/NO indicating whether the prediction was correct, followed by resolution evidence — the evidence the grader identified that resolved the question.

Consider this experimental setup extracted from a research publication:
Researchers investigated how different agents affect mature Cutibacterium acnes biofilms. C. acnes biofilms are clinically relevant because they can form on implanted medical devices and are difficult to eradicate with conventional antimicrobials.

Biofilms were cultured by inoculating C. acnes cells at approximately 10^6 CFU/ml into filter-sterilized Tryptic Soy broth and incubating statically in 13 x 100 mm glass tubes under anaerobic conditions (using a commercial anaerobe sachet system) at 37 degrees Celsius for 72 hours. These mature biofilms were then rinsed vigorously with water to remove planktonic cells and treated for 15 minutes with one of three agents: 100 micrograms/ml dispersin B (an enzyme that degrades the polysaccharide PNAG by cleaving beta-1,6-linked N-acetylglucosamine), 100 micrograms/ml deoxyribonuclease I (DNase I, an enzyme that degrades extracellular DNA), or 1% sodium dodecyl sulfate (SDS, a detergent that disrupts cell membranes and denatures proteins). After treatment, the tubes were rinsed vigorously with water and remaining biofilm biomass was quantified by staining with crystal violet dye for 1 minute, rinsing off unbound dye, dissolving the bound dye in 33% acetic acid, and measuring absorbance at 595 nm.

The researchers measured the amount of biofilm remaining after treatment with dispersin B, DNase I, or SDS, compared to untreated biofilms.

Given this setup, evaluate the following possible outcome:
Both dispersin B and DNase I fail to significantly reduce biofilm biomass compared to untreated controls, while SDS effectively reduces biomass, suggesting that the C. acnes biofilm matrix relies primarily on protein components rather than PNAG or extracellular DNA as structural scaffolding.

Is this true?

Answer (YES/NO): NO